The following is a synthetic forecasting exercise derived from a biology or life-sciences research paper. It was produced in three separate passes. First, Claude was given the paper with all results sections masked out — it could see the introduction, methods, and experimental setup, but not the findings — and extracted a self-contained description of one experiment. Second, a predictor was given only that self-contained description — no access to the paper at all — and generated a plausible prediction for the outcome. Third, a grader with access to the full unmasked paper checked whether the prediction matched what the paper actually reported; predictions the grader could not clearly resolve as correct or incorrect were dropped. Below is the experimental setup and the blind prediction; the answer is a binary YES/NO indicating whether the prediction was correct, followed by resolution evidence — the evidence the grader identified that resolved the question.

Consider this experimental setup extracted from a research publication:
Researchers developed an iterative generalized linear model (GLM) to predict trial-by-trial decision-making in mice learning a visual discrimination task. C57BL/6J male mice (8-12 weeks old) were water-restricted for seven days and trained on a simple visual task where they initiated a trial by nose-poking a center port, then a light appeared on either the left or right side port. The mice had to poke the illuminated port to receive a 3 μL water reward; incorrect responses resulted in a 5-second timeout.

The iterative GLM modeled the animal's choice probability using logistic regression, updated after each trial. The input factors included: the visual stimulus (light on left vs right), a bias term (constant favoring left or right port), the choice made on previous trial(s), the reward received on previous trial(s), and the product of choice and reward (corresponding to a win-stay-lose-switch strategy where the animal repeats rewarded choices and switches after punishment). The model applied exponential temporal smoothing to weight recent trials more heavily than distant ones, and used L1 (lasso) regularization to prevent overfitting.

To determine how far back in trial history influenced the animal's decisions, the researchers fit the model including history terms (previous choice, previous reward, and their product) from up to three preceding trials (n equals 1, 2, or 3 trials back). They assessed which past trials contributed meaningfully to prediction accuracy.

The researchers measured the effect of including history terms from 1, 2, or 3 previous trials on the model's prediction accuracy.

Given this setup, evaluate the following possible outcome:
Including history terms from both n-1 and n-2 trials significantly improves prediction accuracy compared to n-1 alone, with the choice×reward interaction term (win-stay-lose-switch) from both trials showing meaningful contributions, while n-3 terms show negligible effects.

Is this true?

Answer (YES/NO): NO